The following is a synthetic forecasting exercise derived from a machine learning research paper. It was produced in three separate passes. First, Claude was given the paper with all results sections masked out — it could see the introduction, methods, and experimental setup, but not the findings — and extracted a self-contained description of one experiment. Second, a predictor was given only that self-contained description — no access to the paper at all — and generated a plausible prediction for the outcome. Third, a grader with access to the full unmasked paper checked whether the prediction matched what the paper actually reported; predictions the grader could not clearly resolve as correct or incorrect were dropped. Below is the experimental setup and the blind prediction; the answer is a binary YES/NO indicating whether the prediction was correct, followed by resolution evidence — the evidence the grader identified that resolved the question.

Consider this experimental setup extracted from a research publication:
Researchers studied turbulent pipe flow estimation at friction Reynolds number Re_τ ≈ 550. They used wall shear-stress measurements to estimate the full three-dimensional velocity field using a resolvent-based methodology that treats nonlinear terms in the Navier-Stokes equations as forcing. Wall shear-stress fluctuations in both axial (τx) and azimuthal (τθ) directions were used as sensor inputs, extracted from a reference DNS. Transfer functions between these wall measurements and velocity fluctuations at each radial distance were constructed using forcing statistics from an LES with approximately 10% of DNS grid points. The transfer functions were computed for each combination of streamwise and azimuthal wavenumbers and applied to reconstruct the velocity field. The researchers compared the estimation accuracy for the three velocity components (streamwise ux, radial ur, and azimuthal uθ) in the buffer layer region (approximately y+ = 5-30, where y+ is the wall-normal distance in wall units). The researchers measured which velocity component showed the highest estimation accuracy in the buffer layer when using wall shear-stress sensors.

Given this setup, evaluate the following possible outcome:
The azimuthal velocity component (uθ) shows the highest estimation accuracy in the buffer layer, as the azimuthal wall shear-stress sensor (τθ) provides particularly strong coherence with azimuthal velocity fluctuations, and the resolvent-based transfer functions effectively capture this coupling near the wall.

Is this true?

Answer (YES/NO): NO